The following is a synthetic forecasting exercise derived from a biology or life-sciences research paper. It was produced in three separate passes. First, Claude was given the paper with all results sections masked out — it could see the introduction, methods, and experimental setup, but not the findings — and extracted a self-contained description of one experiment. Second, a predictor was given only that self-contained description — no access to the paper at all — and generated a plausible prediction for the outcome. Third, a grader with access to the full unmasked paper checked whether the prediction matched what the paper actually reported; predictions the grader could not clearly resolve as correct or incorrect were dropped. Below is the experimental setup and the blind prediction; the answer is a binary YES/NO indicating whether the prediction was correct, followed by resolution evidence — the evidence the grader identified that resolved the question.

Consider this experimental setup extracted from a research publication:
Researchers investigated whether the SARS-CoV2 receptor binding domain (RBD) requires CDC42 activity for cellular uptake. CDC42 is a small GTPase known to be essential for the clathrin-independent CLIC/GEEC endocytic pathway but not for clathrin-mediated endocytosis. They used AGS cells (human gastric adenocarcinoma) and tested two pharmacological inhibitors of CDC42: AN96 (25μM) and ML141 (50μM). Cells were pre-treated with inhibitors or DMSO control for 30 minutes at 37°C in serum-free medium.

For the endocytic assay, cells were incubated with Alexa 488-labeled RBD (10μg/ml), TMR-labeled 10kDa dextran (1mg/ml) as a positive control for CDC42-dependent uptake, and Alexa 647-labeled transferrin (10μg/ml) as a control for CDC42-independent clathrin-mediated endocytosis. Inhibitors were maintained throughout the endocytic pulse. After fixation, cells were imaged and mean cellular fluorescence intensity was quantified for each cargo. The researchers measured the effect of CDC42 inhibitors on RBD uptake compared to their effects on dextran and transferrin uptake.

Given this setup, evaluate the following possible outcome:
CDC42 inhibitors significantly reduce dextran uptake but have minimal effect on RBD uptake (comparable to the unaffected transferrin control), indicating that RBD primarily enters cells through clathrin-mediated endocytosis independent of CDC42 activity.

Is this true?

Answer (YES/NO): NO